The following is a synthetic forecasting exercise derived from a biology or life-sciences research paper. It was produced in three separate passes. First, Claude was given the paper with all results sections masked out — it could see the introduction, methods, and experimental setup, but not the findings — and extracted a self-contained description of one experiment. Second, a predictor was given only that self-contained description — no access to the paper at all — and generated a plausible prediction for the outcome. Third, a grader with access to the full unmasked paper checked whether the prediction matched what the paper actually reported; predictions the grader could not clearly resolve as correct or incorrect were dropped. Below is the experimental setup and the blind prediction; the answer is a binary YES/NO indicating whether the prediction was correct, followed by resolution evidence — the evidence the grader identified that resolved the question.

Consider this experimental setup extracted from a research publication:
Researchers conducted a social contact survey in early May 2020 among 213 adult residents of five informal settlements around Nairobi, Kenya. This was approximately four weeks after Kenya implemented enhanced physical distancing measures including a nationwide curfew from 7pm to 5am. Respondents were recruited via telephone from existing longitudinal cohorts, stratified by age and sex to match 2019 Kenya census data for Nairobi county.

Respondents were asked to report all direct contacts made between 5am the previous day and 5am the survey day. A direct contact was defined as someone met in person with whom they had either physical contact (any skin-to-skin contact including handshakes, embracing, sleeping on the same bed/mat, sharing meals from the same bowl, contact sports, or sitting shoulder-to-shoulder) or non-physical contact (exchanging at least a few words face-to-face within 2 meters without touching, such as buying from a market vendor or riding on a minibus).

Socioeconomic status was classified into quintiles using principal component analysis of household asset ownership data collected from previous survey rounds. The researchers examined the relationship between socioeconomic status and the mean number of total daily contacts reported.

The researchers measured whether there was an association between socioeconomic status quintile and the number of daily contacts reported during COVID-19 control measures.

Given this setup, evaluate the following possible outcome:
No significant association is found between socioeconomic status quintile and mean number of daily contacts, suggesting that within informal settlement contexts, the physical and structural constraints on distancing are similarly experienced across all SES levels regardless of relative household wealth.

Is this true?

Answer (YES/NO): NO